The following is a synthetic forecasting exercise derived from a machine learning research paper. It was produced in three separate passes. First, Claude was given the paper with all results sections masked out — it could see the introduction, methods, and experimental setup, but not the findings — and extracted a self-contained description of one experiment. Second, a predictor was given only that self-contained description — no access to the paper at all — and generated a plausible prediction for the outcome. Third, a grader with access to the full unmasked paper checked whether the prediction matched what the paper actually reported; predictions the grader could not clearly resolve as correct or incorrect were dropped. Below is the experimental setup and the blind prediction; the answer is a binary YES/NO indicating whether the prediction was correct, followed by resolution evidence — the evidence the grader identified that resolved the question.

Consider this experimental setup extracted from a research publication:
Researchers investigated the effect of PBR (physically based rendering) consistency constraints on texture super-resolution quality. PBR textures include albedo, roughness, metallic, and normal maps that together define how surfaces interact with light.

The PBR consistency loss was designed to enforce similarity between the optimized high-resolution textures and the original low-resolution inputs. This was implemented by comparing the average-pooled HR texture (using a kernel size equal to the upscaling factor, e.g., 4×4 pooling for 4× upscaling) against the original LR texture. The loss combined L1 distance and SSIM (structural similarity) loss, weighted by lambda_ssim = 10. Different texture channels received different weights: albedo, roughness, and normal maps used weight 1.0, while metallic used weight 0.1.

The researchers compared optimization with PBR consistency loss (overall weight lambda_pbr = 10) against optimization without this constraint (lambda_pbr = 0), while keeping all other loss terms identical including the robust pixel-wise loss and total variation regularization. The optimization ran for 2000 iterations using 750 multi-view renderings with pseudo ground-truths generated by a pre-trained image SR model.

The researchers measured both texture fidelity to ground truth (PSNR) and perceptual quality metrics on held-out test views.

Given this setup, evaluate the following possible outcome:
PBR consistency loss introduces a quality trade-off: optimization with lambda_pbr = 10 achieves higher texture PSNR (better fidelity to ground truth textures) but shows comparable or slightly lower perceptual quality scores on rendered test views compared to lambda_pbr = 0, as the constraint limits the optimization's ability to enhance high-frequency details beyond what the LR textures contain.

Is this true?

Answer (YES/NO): NO